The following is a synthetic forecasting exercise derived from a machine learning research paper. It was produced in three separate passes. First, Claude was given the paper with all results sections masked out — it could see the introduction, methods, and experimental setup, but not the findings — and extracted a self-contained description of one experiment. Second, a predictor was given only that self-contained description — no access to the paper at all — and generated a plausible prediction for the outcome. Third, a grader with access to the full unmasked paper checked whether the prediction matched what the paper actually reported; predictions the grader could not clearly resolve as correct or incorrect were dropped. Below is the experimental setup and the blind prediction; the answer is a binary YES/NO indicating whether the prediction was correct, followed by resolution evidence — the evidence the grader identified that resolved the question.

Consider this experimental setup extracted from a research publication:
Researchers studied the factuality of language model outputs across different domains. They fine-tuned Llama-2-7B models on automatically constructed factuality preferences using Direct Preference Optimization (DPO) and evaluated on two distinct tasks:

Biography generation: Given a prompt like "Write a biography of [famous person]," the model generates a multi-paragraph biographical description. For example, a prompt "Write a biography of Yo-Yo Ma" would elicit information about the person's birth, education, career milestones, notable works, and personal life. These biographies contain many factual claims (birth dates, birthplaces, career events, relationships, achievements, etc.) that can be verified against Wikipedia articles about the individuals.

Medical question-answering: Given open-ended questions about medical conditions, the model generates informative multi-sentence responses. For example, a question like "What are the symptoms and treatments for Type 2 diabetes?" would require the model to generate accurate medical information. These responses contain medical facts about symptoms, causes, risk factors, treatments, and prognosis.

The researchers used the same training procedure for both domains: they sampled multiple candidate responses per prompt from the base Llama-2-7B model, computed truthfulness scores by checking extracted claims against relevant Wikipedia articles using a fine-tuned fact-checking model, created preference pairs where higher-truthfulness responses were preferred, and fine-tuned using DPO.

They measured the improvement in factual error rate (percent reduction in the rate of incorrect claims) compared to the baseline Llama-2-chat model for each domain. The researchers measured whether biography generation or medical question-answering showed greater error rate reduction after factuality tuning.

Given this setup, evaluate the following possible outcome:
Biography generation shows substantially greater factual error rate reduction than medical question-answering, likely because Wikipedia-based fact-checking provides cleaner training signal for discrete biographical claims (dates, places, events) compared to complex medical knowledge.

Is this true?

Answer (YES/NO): YES